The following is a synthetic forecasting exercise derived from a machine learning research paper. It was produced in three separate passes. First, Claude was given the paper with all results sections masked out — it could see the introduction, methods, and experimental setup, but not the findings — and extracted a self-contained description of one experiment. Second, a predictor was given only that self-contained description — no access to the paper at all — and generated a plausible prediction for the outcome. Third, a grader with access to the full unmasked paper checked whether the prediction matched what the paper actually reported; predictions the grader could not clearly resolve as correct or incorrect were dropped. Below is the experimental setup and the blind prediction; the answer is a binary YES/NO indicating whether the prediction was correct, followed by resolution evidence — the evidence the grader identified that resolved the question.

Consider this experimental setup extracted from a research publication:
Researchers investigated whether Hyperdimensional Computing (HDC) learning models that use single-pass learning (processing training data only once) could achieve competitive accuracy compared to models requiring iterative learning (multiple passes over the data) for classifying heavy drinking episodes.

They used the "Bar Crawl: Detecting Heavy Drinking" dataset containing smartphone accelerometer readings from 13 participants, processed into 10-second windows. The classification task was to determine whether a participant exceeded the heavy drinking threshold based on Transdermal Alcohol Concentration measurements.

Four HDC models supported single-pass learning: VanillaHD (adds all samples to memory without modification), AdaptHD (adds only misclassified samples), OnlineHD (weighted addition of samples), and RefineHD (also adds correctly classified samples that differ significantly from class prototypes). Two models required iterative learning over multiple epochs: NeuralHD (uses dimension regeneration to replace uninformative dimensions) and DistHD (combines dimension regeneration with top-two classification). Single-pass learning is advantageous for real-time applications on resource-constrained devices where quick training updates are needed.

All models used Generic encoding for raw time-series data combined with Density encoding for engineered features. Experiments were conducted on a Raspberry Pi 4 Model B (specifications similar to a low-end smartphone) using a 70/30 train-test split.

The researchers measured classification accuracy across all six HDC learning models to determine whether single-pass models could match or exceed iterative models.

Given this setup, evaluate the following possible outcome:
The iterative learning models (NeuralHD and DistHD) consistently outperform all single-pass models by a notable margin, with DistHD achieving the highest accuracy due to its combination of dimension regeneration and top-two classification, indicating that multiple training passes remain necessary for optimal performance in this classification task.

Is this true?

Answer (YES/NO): NO